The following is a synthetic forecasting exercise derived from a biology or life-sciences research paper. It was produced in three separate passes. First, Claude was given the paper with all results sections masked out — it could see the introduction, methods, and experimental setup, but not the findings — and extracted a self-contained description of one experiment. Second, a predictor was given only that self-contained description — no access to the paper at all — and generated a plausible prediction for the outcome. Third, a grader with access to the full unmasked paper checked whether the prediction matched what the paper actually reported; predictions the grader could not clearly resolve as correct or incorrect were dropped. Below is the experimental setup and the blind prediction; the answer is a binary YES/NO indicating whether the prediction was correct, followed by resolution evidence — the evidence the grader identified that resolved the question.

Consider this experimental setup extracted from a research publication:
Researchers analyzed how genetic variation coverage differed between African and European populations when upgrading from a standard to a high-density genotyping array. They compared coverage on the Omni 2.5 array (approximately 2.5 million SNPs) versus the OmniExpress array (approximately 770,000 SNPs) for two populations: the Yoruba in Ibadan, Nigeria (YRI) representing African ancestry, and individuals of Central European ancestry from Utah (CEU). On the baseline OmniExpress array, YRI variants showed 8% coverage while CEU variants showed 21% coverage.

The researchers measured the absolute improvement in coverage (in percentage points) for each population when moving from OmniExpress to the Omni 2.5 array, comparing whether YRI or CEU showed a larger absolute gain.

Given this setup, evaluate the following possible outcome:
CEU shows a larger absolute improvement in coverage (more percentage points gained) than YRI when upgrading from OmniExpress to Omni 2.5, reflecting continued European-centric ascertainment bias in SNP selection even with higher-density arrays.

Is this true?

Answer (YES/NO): YES